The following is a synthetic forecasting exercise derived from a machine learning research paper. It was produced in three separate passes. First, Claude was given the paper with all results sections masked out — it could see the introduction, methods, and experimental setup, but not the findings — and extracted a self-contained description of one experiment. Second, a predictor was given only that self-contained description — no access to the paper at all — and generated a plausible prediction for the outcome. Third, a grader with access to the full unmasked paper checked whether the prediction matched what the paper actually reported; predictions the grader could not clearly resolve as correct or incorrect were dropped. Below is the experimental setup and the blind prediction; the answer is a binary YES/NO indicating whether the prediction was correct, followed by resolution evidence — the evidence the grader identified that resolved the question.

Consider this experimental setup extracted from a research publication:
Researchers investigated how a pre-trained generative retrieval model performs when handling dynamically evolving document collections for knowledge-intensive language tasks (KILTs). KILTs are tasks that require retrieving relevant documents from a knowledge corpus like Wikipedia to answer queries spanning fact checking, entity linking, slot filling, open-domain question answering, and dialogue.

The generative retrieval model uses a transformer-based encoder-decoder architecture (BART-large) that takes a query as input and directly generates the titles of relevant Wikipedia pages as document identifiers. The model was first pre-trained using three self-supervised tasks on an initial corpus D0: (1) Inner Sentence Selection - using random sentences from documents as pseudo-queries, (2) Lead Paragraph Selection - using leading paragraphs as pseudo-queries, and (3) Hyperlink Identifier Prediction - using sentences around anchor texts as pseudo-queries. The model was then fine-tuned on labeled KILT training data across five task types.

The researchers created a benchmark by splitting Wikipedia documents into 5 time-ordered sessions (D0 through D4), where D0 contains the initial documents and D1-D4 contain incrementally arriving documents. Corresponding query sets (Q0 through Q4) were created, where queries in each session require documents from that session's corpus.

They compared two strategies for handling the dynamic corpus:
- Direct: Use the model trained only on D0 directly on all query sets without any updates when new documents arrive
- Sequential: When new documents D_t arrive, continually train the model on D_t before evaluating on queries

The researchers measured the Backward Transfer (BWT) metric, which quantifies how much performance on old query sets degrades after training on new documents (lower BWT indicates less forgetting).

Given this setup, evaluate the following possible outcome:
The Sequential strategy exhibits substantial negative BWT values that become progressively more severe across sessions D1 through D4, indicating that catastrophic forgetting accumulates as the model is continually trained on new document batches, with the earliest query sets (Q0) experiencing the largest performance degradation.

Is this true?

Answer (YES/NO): NO